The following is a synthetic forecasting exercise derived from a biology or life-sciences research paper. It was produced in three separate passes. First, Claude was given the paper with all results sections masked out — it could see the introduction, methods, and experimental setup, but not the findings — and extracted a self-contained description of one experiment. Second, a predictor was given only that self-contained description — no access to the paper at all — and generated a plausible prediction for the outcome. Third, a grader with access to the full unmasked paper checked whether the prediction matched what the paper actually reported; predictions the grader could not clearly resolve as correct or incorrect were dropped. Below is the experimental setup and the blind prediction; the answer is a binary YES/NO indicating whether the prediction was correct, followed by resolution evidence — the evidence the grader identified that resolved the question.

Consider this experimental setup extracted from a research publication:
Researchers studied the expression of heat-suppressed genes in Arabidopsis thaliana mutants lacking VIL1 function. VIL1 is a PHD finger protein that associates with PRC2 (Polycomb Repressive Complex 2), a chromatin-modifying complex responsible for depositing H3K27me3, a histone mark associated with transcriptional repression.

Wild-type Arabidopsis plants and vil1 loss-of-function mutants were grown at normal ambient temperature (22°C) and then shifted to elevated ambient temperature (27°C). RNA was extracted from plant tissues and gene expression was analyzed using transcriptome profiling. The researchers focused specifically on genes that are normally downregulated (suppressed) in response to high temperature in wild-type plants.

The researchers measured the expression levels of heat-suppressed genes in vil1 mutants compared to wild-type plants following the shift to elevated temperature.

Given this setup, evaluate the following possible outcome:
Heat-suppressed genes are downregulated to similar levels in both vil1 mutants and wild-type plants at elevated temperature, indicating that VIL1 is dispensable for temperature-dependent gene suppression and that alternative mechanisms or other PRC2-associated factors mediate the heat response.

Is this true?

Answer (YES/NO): NO